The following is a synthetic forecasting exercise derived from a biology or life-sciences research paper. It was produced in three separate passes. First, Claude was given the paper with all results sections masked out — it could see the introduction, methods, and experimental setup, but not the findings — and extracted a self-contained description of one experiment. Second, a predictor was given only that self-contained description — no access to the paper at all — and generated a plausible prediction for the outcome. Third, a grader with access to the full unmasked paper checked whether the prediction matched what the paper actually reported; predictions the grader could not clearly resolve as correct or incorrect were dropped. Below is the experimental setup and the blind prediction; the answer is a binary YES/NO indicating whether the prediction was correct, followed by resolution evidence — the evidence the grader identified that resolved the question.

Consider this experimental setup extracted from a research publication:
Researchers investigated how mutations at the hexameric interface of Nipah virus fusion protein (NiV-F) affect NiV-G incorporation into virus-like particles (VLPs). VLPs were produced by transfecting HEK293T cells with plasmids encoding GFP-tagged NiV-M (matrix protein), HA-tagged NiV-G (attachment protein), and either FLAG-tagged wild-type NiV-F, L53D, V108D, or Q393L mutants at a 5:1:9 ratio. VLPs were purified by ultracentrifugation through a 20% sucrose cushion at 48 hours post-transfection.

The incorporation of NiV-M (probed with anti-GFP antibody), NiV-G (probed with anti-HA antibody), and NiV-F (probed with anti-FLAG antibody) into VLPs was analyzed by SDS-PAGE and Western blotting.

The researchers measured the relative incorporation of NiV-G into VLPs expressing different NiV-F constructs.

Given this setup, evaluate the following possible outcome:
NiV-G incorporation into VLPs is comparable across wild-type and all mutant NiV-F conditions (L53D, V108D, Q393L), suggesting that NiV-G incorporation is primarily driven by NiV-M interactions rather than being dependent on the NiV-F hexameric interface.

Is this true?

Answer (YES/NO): NO